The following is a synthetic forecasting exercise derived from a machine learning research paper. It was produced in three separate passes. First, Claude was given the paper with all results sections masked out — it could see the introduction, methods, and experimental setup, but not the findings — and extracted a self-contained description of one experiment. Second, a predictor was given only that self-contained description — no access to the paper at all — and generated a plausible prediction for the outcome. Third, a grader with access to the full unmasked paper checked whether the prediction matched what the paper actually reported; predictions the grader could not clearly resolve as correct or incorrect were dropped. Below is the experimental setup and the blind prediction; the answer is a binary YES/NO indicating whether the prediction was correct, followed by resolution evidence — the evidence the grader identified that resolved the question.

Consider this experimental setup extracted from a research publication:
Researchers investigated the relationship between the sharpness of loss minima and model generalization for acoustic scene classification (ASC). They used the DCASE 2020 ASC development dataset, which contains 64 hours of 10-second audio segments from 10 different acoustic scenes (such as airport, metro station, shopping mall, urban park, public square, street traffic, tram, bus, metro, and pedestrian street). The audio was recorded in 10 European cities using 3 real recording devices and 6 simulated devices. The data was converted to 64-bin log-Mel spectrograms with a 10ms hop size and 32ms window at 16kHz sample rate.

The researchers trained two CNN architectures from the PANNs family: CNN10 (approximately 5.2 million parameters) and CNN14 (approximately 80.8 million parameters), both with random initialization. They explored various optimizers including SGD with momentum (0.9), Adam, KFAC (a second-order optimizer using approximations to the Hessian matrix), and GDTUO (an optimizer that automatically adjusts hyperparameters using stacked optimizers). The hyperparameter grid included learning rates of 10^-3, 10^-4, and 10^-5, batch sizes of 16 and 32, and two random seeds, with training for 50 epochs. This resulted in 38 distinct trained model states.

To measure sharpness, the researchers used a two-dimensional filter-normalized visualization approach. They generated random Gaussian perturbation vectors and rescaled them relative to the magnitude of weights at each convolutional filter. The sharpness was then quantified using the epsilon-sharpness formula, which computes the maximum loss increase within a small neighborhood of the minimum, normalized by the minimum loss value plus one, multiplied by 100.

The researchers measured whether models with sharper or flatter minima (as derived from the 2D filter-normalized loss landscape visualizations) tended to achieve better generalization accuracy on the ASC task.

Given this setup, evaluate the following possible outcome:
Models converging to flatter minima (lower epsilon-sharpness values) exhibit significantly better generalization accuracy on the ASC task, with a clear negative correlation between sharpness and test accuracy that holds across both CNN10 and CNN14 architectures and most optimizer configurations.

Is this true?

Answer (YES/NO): NO